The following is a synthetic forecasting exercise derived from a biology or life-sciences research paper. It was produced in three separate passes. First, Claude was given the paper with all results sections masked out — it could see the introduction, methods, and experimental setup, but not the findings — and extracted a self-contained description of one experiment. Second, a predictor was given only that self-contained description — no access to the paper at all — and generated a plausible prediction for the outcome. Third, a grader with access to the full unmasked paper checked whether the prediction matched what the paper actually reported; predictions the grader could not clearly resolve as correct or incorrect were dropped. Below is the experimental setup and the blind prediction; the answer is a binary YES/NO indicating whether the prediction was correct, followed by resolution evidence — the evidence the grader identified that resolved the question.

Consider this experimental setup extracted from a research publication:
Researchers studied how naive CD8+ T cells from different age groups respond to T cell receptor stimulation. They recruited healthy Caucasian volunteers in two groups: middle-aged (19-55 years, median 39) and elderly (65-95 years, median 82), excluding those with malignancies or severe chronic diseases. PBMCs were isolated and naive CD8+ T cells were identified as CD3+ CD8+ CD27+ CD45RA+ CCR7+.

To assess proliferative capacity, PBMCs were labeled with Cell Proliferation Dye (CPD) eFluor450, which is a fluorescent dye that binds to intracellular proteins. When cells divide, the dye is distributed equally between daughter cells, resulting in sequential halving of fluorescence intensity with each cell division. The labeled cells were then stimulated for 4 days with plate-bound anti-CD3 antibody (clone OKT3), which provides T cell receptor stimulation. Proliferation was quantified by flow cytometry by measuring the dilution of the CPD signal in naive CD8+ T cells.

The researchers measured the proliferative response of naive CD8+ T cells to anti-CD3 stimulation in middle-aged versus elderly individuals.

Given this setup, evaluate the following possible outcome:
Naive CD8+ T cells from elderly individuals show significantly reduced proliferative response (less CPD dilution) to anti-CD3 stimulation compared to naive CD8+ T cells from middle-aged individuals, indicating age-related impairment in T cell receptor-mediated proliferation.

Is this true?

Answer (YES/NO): YES